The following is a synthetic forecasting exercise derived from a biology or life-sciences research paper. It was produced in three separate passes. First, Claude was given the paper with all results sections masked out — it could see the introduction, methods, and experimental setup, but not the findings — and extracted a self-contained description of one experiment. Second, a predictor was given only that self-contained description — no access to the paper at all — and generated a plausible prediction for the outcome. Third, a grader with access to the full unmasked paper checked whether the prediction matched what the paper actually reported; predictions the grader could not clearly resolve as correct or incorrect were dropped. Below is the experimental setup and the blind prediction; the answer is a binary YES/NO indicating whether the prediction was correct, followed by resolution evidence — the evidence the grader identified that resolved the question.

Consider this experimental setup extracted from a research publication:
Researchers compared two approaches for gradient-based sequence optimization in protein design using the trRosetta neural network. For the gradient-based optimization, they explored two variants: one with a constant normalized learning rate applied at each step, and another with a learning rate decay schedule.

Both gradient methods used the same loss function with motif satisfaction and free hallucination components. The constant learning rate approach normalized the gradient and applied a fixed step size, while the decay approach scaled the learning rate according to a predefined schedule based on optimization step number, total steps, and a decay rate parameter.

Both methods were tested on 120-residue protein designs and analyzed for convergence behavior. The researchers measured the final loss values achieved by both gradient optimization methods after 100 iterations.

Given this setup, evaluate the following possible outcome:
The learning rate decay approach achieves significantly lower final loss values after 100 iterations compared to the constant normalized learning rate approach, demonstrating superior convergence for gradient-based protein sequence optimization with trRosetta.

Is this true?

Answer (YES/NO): NO